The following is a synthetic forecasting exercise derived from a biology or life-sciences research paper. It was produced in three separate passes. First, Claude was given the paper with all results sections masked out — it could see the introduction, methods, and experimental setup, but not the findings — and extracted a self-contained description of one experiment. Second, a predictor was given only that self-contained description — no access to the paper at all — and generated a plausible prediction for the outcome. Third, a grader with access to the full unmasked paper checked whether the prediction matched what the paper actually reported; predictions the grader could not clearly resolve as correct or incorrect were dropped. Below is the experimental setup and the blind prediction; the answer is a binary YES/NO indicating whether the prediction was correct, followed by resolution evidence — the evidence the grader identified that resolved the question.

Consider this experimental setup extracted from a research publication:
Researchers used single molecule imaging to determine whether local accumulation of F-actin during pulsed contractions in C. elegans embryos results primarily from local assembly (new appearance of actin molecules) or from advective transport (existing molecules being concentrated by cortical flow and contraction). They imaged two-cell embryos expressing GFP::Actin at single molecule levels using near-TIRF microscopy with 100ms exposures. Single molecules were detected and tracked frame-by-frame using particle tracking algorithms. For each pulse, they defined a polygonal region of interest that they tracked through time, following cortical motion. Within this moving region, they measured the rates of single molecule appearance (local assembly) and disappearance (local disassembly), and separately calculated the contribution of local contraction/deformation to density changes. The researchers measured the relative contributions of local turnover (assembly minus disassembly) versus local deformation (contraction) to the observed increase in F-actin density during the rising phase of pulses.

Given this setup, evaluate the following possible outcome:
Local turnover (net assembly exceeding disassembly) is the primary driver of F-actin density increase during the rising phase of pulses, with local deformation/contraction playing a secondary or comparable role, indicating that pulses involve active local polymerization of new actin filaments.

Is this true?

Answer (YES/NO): NO